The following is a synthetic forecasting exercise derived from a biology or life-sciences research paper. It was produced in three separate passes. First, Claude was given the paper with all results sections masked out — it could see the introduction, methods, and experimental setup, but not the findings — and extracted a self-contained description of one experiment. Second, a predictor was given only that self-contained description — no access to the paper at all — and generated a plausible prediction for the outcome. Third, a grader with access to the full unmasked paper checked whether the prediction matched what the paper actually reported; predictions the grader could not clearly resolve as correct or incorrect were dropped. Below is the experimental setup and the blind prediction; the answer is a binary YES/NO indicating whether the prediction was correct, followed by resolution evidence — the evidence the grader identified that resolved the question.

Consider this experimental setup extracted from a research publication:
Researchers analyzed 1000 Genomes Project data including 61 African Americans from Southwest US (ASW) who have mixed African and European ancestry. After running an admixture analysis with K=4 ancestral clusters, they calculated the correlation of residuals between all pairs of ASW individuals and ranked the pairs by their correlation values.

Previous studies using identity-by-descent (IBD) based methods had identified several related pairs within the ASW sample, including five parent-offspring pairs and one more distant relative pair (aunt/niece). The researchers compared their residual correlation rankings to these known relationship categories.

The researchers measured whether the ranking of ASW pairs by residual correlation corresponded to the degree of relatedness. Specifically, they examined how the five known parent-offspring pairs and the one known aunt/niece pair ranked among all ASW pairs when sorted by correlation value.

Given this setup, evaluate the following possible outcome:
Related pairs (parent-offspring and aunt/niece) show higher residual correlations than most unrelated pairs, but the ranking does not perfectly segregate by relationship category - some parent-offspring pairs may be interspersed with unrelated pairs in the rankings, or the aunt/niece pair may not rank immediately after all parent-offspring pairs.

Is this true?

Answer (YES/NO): NO